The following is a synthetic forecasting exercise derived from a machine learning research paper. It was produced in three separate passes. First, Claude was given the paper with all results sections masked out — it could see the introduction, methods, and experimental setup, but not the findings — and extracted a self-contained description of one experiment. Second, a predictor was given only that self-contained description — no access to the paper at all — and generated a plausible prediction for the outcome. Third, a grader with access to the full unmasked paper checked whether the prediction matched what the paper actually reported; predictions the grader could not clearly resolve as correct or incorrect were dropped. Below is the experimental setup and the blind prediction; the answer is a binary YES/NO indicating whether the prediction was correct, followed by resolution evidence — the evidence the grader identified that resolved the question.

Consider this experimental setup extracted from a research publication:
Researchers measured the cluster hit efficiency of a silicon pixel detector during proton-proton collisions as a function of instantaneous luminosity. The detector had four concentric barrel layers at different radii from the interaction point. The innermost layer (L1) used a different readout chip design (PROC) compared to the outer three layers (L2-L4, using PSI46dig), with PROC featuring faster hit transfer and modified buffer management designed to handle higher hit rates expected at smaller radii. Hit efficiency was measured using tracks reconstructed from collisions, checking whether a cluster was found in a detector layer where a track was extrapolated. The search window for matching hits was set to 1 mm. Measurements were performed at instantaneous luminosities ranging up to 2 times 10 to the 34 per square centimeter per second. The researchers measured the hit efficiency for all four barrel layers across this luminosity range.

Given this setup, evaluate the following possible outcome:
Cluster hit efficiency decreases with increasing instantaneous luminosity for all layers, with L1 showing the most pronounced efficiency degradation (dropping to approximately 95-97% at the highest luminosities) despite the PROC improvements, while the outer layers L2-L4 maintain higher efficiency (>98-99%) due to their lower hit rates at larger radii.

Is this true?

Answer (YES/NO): NO